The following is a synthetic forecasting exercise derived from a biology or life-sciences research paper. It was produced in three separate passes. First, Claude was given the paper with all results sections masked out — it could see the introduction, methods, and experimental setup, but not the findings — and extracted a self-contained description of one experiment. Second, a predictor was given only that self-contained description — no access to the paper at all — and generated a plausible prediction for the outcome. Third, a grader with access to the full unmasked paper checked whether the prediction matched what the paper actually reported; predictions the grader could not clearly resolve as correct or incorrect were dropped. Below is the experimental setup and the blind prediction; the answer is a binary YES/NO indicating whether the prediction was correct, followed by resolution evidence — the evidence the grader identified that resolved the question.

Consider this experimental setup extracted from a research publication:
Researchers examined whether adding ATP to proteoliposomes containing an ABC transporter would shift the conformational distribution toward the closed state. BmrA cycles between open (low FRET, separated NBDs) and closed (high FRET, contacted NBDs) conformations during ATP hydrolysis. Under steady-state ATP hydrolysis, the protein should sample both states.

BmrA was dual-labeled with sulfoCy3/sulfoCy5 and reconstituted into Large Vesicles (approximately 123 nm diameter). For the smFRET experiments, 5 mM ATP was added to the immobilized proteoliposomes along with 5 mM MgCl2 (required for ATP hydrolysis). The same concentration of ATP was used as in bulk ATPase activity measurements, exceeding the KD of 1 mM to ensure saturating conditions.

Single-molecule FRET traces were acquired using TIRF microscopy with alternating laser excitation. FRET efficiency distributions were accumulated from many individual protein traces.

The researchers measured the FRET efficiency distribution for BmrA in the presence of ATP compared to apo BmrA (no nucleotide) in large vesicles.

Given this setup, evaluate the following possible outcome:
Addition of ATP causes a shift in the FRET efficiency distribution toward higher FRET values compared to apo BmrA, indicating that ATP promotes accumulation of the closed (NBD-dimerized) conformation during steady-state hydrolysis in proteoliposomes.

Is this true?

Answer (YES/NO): YES